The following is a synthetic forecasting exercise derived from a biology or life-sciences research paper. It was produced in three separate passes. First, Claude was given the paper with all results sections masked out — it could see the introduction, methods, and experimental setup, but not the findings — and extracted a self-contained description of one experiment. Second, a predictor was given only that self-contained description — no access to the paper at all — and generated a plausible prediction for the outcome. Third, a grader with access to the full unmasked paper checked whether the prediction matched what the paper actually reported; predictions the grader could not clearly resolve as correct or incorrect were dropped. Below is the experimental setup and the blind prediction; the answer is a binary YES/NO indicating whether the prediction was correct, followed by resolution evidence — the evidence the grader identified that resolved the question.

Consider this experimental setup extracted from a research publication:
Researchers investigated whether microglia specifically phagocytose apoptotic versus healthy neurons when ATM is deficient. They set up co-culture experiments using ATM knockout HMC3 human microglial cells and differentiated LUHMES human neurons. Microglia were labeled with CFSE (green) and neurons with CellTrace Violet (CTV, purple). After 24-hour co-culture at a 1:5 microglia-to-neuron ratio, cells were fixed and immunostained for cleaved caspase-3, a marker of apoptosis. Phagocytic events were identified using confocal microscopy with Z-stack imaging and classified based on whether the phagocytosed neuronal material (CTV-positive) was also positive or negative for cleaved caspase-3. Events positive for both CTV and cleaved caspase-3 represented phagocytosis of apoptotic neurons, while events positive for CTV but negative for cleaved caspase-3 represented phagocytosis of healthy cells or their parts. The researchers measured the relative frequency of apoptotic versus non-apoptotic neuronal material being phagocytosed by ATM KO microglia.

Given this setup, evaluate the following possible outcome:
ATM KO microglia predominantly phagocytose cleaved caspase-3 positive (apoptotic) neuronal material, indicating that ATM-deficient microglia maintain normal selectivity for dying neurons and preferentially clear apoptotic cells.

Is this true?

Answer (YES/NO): NO